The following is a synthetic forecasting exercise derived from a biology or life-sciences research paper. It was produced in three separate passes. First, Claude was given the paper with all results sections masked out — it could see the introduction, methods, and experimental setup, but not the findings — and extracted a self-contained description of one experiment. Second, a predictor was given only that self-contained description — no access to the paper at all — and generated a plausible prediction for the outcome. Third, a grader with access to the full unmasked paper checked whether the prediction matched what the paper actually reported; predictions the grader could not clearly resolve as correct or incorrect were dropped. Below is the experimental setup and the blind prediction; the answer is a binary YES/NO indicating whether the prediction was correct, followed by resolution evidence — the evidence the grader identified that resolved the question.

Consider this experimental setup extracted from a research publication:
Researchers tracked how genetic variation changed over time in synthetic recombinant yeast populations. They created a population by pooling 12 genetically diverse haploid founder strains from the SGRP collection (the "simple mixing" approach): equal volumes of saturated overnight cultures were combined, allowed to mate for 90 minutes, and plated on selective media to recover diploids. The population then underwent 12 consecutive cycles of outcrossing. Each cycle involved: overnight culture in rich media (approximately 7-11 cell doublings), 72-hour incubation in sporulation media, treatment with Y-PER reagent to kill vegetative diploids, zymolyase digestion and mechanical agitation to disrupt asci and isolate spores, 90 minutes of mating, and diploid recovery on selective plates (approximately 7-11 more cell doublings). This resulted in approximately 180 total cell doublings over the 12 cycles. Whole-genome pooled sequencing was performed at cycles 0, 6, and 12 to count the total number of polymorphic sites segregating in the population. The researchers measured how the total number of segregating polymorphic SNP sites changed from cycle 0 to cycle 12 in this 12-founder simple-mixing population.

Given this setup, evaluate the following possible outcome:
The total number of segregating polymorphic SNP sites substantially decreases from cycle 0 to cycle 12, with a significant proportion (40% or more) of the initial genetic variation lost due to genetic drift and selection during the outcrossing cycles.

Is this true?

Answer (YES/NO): YES